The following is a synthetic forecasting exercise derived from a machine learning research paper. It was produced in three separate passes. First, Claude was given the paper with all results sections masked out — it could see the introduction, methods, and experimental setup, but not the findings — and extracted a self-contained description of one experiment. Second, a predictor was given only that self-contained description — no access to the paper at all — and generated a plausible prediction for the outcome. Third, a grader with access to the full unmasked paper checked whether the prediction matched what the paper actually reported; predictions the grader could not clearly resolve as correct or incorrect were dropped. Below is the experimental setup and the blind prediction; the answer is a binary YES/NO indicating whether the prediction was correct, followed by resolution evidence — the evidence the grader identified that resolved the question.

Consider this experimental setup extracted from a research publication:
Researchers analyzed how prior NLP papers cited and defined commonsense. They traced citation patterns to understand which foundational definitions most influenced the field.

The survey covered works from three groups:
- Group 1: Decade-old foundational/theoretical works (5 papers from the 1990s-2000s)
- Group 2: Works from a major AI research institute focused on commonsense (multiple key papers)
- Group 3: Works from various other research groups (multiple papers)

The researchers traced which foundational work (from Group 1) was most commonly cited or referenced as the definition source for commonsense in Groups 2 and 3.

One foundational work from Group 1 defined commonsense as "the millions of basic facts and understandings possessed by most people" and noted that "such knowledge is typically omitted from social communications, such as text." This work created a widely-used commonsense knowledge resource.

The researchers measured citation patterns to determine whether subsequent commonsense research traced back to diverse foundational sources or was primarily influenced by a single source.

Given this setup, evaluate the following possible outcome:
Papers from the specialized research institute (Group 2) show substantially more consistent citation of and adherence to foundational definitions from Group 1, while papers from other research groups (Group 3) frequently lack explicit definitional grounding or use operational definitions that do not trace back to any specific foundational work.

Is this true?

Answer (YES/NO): NO